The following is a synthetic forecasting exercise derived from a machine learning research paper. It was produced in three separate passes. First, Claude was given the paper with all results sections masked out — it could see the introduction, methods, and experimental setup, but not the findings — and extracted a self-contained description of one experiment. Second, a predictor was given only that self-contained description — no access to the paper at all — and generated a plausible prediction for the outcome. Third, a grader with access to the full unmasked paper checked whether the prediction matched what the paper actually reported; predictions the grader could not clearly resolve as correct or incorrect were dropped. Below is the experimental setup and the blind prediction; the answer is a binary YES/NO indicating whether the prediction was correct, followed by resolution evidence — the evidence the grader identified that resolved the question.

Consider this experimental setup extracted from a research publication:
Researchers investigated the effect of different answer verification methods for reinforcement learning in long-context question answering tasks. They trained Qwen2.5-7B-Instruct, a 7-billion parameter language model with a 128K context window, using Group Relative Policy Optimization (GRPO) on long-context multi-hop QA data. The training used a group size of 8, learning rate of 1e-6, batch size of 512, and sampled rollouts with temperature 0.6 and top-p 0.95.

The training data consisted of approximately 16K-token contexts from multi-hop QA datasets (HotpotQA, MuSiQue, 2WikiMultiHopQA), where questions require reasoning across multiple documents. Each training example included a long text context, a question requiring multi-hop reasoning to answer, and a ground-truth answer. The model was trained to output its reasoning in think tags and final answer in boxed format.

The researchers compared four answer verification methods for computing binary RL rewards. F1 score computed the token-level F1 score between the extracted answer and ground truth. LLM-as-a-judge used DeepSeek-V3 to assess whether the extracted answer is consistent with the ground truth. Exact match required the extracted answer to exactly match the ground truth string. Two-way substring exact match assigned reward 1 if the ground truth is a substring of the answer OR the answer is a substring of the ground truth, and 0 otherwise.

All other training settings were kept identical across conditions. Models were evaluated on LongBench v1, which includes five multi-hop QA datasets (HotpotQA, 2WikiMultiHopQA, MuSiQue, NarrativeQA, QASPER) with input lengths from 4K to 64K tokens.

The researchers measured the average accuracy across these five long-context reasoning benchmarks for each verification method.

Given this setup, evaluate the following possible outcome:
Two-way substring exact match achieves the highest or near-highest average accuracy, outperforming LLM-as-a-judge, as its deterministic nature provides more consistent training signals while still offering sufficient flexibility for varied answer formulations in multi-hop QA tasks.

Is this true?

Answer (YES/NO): YES